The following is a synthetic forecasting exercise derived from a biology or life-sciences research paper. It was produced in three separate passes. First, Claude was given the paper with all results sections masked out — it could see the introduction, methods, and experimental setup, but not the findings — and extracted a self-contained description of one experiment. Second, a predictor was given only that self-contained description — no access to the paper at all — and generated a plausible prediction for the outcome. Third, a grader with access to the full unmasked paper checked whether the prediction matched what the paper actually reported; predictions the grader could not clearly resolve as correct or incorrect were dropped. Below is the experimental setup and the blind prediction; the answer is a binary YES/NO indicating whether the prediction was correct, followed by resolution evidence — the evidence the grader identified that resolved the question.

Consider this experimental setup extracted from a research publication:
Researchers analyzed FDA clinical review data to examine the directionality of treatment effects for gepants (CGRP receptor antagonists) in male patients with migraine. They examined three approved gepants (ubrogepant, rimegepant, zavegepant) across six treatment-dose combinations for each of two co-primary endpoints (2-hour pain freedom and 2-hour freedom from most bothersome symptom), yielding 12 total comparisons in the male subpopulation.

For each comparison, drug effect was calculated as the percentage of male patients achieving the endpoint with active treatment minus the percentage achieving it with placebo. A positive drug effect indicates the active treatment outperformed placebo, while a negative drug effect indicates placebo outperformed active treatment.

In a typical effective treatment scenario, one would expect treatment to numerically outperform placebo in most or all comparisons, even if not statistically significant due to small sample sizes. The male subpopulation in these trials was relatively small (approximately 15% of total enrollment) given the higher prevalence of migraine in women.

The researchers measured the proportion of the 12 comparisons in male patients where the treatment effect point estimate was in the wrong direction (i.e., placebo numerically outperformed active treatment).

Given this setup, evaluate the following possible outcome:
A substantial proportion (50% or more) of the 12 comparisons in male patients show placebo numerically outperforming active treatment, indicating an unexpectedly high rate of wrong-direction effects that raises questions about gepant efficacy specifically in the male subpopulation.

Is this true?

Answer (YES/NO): NO